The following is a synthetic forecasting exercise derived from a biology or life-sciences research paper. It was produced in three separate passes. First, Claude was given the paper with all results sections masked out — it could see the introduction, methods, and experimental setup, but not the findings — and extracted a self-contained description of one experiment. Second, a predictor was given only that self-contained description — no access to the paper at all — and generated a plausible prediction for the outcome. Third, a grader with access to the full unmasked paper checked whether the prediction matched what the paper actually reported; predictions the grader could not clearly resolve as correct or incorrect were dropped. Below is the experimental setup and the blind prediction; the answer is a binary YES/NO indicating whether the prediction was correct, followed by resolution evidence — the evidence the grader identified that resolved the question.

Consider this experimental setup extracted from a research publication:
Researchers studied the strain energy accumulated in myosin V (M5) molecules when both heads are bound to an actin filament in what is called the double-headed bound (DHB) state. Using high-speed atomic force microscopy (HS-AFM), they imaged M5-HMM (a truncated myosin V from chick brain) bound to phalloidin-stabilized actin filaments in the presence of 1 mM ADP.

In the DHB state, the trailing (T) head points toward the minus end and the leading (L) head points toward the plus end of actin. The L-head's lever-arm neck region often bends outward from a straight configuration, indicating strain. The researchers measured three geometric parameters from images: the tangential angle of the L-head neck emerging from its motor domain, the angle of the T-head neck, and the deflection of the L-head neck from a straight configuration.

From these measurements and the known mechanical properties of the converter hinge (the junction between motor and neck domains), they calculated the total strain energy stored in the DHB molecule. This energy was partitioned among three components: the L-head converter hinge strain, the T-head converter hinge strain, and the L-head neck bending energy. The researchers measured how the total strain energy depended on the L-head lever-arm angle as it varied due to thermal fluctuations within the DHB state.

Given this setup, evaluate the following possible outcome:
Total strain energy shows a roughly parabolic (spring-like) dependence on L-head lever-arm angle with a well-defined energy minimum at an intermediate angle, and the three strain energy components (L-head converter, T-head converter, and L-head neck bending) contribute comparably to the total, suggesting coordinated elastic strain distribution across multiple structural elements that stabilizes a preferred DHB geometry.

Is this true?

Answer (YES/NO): NO